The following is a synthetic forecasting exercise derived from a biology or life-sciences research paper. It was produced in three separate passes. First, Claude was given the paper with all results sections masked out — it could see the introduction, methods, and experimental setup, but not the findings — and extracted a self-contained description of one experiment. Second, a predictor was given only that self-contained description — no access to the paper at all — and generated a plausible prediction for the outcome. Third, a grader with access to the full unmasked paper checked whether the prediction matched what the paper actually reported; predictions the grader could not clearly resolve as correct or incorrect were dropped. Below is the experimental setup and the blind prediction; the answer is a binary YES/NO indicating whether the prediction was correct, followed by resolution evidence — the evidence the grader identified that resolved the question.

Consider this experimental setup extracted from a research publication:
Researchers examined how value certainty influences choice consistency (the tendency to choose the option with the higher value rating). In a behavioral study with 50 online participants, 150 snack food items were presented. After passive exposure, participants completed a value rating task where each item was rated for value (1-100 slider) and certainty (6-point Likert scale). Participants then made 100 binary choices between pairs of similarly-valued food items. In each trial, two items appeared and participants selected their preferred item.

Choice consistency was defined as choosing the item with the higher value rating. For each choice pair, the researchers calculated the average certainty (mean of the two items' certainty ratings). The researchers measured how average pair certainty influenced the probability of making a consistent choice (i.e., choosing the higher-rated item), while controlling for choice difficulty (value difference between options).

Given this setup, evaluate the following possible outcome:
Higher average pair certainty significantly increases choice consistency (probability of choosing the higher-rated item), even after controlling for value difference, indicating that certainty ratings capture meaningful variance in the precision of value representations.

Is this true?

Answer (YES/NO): NO